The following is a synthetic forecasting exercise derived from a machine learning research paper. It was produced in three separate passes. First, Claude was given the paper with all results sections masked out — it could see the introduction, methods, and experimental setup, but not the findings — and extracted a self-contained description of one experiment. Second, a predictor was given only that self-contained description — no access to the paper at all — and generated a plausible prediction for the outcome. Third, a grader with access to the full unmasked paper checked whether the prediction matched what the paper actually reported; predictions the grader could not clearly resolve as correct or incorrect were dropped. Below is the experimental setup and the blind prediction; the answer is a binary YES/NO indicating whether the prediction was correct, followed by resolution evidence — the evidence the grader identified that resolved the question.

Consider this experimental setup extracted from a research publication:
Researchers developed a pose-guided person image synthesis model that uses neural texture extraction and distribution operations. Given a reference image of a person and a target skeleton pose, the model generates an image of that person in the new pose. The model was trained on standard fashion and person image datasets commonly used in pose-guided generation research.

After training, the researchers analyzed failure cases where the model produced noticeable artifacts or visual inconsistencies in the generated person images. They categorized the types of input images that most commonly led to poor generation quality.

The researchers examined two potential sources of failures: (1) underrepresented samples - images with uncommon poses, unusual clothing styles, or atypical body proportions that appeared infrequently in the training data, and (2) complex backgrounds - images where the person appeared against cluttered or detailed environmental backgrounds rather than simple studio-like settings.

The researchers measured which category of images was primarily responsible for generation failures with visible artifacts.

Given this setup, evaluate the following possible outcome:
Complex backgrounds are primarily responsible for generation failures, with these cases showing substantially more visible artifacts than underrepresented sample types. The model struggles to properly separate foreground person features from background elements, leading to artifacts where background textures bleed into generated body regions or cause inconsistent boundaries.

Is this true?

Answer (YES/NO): NO